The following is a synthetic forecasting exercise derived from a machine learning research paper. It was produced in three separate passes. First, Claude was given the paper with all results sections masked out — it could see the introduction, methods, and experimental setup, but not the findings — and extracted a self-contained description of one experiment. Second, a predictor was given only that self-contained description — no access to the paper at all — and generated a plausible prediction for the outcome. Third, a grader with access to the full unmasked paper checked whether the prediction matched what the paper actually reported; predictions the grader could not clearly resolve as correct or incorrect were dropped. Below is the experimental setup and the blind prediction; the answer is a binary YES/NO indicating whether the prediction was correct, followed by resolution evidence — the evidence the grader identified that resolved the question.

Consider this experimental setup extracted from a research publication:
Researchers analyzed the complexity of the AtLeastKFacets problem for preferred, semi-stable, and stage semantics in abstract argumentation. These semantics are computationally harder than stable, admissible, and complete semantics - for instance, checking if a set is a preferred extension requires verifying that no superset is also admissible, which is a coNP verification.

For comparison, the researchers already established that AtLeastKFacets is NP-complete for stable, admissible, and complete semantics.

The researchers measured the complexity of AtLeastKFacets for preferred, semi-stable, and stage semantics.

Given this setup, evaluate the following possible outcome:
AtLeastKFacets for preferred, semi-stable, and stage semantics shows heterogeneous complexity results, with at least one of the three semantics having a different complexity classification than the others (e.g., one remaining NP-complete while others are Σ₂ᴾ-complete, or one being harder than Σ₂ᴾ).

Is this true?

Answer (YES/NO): NO